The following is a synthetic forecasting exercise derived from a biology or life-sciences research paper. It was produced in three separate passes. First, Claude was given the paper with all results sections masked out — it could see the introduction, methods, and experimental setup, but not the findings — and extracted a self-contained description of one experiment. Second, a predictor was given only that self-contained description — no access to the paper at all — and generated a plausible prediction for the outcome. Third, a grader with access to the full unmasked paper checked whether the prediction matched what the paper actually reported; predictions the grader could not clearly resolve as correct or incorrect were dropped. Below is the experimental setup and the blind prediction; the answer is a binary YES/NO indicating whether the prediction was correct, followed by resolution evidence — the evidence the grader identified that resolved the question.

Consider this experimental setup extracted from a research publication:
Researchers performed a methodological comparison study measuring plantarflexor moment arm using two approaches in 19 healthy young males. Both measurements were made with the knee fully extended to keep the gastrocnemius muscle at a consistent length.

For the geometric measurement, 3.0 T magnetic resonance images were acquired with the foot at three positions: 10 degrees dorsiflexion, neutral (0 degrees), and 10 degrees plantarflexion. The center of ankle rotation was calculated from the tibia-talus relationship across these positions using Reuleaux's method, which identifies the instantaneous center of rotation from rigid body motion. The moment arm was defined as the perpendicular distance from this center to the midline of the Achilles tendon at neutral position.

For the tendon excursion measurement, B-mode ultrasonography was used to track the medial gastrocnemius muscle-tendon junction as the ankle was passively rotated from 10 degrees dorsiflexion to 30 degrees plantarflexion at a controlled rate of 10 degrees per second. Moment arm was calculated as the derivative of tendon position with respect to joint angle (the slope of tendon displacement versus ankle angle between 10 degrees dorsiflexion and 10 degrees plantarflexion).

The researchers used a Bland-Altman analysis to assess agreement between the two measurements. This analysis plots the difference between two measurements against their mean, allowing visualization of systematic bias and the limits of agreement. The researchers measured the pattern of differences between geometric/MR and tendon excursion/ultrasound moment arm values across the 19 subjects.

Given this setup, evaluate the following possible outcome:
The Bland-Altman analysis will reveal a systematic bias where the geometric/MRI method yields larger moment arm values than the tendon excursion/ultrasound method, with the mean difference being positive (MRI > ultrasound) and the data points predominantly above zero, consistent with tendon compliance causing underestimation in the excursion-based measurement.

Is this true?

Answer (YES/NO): YES